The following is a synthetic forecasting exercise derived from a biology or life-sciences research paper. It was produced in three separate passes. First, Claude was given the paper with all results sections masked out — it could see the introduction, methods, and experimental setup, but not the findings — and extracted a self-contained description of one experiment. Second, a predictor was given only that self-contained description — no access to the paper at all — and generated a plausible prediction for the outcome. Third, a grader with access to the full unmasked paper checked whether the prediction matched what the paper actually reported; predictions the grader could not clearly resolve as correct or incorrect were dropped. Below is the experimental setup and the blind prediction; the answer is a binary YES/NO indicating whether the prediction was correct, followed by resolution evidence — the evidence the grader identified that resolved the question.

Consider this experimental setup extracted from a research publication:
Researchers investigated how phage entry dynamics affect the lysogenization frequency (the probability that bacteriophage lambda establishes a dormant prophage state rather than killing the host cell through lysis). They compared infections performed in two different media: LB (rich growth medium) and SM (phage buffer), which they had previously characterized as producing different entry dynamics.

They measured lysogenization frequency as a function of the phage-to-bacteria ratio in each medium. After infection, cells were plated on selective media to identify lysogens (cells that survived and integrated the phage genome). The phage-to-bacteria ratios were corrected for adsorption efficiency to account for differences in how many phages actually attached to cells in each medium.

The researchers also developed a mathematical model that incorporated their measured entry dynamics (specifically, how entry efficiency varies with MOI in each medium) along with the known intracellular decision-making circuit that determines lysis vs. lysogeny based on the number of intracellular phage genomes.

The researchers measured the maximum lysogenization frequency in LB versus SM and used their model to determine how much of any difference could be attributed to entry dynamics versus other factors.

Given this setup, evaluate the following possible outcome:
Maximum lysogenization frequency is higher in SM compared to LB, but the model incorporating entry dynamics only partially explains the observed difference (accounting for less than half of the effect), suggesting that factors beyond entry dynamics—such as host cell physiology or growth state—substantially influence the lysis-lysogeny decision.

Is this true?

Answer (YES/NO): NO